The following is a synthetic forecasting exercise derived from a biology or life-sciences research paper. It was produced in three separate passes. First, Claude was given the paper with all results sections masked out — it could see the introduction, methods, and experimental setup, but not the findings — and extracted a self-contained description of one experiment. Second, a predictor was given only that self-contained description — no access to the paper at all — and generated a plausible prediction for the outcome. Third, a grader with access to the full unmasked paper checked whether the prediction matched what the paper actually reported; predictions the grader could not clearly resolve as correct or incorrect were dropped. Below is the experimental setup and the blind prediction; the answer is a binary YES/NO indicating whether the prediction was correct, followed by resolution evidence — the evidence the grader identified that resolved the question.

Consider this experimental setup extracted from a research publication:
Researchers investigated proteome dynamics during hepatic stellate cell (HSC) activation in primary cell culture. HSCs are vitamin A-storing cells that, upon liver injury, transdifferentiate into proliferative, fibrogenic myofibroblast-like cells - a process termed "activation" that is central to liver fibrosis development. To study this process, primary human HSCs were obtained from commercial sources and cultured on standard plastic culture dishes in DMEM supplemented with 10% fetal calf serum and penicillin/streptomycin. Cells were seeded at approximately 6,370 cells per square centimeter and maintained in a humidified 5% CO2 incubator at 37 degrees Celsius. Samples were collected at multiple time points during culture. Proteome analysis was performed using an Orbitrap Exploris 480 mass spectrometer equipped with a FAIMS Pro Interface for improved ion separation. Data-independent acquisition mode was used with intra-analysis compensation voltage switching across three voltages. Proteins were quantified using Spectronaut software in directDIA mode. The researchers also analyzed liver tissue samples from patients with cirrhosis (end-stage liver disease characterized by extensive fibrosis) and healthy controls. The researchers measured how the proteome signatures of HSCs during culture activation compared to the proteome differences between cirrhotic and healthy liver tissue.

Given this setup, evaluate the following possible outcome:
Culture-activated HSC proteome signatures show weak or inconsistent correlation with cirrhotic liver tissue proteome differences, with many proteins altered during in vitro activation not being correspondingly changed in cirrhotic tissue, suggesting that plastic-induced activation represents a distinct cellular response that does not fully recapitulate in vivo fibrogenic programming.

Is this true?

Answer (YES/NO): NO